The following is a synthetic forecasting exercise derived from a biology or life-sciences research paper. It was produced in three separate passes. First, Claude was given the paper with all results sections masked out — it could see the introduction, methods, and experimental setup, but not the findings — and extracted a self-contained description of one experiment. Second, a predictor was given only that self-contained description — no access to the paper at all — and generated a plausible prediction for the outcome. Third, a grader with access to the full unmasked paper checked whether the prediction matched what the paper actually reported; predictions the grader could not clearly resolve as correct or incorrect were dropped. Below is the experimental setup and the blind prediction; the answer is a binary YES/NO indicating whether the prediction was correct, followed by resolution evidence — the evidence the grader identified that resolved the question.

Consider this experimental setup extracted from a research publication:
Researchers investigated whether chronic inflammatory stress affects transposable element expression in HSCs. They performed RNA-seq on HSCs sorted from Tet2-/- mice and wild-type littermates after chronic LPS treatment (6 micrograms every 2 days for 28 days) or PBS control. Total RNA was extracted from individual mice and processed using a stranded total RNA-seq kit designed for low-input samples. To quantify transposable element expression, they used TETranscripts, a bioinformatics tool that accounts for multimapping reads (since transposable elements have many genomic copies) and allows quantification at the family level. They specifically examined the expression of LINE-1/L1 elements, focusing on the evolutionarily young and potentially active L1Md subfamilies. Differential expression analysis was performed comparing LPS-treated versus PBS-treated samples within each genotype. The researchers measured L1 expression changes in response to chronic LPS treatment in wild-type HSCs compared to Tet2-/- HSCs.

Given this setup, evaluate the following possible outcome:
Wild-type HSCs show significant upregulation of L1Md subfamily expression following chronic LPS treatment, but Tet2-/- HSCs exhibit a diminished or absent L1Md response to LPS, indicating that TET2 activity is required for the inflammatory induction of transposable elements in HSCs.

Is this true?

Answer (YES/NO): NO